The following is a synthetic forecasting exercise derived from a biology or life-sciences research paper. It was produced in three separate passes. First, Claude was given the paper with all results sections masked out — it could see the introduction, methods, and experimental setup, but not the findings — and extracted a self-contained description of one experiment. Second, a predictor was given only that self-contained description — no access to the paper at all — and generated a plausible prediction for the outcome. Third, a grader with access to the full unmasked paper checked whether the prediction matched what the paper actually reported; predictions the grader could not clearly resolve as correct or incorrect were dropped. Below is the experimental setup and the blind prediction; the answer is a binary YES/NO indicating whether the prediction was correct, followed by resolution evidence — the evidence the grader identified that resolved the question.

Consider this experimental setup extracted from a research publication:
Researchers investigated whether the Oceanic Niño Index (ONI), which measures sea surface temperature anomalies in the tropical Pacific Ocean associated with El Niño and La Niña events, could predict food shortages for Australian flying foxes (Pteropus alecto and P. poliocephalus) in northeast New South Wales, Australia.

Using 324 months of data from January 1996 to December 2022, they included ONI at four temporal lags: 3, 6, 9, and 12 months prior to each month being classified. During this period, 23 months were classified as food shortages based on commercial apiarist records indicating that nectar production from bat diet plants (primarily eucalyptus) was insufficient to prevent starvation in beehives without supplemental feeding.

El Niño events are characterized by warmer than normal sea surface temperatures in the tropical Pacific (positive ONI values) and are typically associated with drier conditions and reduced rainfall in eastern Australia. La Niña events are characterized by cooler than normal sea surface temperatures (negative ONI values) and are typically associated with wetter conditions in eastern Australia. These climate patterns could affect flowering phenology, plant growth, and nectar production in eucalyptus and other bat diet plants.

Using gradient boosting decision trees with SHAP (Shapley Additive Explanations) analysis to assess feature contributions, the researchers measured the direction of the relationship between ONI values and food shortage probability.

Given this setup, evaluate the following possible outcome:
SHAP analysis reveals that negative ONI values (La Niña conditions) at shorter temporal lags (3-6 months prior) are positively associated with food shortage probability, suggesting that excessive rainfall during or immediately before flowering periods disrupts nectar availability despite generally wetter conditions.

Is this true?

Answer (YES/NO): NO